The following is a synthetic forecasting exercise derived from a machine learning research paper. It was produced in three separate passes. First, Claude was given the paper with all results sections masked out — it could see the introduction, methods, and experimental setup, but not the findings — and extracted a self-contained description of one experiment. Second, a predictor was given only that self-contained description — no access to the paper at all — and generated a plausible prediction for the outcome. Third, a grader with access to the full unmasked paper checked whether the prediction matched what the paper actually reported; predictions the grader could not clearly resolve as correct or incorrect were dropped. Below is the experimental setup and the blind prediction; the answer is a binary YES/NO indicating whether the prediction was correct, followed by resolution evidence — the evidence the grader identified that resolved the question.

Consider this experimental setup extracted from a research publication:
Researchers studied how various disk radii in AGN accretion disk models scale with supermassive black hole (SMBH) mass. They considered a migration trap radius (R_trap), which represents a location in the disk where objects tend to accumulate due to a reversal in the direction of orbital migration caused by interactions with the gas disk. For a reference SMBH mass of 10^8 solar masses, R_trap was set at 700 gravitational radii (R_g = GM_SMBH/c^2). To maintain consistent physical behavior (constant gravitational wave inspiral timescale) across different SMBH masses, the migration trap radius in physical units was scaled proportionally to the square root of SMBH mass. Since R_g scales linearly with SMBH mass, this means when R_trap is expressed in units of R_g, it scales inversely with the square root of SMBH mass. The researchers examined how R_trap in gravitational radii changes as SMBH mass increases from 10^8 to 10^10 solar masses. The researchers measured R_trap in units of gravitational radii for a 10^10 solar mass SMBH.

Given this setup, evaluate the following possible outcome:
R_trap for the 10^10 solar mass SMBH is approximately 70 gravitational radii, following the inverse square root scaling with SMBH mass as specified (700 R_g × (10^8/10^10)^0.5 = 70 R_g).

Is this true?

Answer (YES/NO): YES